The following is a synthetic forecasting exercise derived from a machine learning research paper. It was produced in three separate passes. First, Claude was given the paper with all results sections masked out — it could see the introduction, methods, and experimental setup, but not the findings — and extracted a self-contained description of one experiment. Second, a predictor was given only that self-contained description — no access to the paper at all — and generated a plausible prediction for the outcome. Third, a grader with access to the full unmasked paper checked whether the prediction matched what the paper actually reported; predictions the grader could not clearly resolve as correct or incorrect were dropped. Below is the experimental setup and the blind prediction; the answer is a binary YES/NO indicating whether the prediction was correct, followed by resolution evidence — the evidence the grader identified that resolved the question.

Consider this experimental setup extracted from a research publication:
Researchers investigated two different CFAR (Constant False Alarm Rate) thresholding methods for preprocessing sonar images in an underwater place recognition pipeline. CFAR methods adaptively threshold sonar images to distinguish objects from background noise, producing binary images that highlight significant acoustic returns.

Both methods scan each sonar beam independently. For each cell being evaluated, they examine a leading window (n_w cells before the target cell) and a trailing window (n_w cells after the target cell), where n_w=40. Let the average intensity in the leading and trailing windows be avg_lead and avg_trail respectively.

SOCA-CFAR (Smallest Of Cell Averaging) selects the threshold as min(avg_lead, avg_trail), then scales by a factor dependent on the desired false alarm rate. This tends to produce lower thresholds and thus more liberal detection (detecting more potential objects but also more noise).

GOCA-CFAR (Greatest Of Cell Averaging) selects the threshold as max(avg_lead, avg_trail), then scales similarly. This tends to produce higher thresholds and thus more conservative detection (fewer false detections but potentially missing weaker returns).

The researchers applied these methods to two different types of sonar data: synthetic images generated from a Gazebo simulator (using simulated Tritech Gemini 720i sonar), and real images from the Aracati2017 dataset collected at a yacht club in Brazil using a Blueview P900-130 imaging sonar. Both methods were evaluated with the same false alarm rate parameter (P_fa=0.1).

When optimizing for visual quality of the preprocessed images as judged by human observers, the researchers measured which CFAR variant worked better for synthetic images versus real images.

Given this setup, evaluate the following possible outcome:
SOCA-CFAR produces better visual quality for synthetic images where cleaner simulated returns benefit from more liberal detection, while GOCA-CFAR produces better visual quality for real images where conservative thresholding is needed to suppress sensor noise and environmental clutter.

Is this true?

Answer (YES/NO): NO